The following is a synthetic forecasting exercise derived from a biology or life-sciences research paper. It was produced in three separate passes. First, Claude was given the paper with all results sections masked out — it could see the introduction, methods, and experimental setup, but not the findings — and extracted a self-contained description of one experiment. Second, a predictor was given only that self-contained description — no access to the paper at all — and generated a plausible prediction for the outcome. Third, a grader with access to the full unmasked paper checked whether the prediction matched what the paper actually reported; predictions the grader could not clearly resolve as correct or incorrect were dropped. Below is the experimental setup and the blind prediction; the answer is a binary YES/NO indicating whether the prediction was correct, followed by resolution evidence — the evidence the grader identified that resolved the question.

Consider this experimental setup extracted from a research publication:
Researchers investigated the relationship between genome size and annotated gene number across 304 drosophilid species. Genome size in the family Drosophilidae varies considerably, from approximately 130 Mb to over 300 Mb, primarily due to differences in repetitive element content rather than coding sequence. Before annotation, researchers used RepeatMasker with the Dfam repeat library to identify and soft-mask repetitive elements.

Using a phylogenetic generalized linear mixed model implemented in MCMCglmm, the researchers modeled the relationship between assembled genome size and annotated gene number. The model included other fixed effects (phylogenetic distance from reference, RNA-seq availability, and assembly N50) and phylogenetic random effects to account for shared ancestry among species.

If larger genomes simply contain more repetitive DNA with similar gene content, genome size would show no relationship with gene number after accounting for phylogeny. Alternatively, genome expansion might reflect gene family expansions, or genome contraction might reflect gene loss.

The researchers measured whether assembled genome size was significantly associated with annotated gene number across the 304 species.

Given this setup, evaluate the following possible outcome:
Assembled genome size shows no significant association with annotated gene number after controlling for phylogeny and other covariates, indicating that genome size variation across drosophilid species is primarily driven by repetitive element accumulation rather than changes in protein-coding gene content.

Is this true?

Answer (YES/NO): NO